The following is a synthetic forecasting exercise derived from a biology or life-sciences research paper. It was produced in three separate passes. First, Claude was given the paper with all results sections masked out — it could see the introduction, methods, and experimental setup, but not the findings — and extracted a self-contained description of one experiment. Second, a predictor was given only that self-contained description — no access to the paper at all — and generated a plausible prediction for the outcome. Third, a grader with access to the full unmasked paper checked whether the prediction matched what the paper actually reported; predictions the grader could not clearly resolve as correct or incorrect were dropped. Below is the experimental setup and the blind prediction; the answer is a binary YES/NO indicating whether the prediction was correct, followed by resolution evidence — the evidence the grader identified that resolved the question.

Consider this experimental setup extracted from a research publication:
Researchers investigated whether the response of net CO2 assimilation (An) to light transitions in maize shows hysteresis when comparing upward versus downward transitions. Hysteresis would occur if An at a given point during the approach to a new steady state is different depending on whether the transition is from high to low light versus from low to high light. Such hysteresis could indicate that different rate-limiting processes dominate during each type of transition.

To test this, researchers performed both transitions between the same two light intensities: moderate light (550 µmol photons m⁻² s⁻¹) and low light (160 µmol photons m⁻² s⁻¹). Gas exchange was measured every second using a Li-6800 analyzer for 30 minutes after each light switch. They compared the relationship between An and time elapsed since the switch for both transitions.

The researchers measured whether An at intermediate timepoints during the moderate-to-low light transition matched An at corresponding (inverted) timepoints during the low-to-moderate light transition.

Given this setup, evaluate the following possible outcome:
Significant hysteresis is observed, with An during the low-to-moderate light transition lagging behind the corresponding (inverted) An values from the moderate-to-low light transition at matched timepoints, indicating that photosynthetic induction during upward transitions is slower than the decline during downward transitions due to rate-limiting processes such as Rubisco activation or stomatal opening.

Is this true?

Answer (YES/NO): YES